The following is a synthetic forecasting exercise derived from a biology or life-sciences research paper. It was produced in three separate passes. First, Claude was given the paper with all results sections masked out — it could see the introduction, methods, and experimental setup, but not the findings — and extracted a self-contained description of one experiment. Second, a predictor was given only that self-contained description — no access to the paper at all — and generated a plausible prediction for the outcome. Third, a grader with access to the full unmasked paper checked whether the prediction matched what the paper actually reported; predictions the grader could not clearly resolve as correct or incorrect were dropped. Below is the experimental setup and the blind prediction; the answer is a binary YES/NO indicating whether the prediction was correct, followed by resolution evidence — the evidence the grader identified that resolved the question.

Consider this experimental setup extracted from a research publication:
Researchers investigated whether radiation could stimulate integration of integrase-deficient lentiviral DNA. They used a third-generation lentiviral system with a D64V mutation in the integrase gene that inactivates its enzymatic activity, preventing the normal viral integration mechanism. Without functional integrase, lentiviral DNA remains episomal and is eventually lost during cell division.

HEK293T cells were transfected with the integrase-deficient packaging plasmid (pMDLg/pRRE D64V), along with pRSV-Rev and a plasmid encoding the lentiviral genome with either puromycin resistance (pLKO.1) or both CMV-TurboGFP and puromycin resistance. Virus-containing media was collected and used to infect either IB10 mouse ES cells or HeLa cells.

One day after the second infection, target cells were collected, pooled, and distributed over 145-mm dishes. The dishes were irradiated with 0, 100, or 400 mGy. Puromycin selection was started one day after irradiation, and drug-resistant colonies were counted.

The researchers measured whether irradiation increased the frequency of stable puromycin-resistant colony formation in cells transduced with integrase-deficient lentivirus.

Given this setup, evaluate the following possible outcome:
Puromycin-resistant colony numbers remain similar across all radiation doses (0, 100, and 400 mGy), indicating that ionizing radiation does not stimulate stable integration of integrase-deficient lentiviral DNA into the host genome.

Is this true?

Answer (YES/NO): NO